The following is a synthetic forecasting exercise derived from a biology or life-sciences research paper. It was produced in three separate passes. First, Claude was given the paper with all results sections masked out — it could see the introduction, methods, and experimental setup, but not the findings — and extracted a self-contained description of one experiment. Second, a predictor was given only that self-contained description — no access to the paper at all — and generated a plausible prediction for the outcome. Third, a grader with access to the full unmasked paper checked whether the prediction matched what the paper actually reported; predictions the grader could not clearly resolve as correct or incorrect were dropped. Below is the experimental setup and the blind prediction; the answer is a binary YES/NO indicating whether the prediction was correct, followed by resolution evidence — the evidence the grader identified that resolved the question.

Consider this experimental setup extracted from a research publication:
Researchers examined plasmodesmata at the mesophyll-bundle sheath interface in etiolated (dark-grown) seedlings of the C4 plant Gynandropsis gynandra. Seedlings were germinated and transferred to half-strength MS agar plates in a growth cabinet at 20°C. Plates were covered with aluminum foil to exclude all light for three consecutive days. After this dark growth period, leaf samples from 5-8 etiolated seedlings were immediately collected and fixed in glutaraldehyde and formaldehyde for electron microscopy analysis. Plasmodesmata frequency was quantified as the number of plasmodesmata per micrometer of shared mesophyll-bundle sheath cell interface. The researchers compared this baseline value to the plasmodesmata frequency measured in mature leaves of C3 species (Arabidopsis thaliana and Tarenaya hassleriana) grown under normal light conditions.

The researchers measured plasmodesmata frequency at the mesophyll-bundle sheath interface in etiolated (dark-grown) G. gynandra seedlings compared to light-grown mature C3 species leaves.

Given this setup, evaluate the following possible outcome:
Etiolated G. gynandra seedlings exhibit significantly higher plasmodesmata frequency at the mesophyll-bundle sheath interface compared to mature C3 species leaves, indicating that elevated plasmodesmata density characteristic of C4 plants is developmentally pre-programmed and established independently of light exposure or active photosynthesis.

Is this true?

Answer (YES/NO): NO